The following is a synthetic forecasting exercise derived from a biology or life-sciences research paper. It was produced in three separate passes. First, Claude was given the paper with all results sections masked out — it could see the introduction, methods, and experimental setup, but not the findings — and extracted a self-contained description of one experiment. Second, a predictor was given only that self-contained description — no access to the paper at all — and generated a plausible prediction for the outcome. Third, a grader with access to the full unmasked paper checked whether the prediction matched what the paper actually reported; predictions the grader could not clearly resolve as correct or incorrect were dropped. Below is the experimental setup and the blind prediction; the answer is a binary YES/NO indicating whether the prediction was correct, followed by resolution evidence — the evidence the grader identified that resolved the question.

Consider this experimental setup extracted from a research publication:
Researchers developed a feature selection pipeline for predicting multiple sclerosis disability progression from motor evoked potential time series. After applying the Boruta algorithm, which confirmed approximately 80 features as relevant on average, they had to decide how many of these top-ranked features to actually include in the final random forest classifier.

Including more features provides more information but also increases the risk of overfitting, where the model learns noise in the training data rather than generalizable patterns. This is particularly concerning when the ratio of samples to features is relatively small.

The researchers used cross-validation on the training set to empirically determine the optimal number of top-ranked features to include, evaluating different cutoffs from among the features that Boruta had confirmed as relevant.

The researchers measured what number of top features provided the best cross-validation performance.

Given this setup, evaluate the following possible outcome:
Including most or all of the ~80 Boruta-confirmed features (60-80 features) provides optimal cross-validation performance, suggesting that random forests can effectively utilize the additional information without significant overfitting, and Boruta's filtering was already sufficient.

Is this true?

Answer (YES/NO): NO